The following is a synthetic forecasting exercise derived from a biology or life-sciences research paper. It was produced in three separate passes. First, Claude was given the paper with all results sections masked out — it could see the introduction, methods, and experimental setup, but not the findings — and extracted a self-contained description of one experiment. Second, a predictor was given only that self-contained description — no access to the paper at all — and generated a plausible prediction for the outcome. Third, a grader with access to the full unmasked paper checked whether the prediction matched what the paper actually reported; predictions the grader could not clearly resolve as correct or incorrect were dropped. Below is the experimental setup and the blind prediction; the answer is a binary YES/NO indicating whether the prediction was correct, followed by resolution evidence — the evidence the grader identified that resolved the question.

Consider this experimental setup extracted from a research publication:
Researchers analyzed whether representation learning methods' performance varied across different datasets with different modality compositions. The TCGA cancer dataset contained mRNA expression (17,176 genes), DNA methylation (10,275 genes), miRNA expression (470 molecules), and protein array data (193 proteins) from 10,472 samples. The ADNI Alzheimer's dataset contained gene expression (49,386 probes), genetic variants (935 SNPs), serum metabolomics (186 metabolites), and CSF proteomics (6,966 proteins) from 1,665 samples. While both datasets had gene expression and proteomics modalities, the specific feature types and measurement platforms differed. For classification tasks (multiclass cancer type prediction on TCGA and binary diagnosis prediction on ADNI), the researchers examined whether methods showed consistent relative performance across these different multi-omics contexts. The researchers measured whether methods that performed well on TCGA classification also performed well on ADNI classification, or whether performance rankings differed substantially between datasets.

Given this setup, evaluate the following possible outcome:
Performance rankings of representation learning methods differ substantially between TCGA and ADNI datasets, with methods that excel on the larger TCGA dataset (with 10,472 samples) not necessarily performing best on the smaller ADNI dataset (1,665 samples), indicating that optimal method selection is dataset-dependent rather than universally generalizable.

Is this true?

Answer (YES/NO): NO